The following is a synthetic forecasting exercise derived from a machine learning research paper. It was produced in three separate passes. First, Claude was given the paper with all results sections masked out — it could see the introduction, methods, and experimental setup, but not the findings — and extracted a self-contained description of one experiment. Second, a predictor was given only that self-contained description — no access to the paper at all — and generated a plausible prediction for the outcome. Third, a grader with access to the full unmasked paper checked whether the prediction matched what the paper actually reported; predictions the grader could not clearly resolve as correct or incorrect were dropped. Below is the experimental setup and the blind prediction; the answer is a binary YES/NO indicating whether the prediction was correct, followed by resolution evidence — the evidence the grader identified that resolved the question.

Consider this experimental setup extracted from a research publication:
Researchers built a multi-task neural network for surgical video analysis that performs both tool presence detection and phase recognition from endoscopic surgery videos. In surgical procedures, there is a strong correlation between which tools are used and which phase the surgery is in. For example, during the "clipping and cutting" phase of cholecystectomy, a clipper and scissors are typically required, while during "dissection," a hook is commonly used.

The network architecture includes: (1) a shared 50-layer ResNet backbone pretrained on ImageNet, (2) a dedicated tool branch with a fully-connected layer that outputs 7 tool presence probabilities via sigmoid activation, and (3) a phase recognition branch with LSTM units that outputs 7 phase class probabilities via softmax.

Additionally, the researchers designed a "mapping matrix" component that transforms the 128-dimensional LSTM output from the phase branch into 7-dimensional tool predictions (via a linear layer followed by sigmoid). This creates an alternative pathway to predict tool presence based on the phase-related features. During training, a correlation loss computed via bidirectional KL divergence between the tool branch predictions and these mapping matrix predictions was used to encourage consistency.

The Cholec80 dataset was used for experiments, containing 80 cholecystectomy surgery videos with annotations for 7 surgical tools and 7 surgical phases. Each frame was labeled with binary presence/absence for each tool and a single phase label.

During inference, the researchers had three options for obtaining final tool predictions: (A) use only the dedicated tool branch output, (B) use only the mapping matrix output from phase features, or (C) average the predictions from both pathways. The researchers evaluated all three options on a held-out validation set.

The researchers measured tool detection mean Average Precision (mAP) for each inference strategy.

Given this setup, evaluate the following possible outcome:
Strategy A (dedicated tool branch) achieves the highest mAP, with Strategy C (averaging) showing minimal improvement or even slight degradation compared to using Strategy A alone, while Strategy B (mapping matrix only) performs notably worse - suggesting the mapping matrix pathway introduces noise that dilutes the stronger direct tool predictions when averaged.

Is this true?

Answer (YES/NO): NO